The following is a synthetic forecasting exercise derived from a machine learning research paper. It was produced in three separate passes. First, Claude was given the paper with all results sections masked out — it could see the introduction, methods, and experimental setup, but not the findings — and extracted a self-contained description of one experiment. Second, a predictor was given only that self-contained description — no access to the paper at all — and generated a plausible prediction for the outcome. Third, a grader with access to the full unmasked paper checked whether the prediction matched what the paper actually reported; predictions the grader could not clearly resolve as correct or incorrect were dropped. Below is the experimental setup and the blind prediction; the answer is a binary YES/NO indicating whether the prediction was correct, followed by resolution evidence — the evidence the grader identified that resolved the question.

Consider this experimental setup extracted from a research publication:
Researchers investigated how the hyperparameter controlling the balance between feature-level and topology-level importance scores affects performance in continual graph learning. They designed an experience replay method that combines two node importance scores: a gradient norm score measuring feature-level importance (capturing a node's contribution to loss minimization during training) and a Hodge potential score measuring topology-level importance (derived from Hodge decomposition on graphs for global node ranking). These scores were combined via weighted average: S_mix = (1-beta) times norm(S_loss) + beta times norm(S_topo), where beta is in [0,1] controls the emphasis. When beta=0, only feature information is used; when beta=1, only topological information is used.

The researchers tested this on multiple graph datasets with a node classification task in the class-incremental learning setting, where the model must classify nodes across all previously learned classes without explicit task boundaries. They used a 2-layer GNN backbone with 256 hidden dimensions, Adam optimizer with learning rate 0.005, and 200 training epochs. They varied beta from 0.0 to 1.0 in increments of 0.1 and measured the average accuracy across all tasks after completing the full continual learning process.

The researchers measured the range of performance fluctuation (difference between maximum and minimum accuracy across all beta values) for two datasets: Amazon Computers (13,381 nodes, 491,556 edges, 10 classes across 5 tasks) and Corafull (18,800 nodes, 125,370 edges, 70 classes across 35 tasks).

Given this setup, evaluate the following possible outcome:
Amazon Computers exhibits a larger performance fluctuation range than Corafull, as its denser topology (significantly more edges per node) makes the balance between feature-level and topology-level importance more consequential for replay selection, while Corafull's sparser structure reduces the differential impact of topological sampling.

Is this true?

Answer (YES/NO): YES